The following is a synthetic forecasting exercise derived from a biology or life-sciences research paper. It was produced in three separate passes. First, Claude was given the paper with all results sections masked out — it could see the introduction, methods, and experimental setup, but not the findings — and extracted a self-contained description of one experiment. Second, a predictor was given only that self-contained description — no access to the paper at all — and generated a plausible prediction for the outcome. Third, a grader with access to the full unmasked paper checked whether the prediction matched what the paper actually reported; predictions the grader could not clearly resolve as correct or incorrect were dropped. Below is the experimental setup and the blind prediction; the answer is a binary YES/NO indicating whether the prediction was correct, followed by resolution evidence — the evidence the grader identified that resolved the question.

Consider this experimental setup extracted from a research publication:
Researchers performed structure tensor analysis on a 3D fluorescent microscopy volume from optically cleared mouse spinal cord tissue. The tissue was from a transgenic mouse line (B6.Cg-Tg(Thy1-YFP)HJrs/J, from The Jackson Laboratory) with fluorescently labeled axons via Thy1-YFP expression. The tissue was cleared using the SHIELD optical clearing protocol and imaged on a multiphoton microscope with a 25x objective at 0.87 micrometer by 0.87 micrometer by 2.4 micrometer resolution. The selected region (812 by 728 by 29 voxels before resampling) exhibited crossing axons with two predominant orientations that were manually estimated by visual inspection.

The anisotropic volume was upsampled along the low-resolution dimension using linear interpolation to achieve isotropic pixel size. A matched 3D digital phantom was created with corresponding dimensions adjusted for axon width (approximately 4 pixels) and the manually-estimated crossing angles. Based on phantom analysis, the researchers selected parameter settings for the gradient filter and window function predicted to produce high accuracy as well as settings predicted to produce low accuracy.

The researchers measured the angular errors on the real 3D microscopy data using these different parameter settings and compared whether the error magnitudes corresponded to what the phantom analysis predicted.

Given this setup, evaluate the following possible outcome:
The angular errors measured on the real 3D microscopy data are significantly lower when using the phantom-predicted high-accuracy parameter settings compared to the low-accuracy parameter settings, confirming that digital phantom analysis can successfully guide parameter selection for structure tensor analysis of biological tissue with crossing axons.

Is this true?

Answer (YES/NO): YES